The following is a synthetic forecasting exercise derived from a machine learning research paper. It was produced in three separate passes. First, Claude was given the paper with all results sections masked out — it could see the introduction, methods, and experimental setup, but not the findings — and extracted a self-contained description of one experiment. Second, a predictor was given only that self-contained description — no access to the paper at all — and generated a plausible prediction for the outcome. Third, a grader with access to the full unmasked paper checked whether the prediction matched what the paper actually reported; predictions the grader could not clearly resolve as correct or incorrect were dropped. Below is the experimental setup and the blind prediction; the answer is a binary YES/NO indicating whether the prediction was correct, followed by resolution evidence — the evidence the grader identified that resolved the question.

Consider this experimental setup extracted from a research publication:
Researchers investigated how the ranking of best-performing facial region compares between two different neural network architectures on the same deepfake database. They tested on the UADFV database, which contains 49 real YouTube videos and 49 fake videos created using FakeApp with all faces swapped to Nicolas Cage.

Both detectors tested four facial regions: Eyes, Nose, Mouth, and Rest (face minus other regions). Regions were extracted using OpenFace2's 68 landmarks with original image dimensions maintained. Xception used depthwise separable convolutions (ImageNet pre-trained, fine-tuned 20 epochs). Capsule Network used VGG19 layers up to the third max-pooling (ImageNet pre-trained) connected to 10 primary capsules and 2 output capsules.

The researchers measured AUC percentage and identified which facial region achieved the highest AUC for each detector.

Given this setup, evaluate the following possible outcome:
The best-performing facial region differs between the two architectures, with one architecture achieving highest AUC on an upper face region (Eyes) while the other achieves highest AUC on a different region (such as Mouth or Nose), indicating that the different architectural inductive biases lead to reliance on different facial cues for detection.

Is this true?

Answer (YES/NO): NO